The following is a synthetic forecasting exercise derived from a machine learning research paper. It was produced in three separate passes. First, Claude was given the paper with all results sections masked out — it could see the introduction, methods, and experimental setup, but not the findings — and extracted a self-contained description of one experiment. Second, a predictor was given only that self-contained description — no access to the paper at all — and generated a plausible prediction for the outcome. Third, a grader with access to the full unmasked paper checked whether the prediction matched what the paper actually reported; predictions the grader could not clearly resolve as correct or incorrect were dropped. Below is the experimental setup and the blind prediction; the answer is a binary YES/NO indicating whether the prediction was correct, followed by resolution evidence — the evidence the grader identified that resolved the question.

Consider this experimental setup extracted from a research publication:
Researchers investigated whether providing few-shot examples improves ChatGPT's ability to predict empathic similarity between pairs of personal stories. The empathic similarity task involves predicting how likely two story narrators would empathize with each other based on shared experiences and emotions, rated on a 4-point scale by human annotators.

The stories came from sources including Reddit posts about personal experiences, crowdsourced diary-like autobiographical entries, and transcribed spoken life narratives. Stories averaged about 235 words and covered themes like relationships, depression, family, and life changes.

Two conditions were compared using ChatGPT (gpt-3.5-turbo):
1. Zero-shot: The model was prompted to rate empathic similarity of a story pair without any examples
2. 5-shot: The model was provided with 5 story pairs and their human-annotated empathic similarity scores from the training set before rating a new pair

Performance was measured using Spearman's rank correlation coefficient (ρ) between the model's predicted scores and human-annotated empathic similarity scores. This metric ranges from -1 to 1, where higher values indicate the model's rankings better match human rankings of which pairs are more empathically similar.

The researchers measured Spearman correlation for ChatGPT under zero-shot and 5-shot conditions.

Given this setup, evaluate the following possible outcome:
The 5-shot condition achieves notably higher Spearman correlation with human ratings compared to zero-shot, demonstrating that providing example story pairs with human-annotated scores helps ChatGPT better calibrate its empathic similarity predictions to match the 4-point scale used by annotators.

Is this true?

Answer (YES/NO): YES